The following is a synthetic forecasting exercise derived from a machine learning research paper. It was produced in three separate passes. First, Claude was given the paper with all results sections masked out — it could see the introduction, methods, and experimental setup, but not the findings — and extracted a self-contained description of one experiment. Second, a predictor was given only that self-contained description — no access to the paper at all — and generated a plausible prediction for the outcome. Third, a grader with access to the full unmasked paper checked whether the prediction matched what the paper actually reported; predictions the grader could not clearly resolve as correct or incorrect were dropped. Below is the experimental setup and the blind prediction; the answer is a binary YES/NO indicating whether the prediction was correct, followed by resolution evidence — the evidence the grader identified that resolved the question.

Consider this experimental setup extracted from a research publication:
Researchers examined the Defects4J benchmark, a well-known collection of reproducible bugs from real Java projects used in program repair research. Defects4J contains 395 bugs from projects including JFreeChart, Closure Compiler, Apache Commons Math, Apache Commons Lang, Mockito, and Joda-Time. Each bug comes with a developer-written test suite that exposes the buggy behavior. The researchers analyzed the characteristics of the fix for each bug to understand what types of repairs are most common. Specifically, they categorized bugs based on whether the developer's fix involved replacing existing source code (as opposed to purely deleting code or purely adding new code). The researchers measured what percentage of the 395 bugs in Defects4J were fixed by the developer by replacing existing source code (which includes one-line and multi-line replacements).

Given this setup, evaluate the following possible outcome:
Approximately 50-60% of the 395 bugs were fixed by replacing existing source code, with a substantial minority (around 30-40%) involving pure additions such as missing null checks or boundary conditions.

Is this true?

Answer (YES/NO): NO